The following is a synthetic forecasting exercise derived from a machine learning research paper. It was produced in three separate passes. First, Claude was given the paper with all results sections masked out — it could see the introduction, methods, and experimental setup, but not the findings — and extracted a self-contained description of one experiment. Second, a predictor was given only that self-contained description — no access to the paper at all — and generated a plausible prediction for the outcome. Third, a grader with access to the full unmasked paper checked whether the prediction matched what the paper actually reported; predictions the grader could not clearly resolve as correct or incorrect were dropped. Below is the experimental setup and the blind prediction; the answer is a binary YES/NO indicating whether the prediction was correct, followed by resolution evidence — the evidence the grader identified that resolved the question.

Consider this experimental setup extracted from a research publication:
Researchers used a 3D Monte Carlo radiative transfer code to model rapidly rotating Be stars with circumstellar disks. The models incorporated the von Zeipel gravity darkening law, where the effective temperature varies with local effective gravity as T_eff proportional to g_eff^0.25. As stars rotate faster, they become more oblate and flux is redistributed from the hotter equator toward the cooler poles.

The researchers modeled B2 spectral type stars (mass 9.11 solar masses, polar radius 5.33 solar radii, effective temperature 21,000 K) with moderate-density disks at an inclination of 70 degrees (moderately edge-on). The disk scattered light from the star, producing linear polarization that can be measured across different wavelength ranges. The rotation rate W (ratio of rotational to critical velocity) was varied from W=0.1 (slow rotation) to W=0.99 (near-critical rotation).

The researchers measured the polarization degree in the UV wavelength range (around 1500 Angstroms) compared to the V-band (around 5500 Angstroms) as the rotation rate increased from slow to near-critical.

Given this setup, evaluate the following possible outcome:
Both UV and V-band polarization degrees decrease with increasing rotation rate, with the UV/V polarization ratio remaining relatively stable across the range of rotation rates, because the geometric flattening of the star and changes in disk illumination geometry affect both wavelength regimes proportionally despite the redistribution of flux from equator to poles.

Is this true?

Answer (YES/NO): NO